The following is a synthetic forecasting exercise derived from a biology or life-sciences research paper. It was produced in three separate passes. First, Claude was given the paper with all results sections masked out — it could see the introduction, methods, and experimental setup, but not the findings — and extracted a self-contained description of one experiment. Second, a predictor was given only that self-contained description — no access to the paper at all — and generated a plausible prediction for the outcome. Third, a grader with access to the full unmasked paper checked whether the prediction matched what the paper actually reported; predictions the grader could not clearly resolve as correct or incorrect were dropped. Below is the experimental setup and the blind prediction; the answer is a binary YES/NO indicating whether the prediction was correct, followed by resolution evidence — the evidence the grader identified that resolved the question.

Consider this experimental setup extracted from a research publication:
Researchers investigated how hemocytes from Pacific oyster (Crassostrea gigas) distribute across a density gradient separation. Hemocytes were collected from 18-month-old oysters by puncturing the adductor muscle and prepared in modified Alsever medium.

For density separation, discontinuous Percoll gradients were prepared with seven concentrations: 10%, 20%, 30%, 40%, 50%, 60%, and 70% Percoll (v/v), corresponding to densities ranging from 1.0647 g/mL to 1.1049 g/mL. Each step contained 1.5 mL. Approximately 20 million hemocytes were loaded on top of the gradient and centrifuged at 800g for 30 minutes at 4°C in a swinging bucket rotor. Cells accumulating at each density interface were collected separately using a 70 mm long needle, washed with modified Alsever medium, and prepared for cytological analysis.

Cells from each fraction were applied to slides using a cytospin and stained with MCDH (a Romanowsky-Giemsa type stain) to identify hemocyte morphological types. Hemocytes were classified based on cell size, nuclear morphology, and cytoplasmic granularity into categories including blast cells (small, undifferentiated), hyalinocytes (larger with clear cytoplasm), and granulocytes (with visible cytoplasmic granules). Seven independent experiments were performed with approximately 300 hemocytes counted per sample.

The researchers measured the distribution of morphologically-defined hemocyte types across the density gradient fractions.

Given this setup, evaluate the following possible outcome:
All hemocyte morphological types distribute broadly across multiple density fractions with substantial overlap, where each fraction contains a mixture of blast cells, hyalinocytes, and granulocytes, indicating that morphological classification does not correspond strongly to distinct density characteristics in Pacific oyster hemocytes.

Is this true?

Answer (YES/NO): NO